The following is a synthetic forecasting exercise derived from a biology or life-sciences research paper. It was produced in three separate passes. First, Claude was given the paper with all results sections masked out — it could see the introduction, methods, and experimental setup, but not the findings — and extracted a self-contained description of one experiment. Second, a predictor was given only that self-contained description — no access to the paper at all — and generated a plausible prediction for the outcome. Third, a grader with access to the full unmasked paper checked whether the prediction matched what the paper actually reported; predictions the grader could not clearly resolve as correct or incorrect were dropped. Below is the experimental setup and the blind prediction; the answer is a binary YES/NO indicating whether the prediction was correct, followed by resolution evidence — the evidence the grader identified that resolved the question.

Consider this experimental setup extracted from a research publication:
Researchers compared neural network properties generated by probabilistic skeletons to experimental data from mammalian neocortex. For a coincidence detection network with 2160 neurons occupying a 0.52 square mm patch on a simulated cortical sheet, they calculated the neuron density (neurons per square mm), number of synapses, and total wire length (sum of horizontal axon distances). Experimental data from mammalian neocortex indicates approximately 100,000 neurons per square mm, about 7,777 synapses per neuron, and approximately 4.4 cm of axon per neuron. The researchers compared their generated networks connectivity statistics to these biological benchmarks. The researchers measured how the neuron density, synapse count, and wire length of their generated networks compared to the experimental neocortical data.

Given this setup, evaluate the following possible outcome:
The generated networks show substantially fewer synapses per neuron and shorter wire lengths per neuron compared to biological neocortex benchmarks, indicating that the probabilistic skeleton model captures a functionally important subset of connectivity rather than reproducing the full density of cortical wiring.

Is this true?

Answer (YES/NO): NO